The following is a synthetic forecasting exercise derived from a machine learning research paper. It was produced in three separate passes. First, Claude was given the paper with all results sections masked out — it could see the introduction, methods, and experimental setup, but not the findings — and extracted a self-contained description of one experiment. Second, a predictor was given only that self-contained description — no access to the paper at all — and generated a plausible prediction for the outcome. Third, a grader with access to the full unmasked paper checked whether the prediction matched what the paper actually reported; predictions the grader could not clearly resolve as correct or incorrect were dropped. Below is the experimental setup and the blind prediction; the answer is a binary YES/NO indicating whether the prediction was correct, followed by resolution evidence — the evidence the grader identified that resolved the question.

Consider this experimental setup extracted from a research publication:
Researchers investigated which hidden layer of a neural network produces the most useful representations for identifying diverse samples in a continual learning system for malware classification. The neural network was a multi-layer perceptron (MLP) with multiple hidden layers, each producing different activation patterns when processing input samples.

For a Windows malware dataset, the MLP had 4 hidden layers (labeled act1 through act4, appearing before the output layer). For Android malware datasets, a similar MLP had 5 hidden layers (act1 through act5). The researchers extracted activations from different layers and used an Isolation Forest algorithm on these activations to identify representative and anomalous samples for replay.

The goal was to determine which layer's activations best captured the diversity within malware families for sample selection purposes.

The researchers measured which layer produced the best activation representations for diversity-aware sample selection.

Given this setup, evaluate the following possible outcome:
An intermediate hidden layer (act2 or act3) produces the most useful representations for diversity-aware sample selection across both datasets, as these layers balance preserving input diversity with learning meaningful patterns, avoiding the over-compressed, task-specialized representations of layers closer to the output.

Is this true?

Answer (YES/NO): NO